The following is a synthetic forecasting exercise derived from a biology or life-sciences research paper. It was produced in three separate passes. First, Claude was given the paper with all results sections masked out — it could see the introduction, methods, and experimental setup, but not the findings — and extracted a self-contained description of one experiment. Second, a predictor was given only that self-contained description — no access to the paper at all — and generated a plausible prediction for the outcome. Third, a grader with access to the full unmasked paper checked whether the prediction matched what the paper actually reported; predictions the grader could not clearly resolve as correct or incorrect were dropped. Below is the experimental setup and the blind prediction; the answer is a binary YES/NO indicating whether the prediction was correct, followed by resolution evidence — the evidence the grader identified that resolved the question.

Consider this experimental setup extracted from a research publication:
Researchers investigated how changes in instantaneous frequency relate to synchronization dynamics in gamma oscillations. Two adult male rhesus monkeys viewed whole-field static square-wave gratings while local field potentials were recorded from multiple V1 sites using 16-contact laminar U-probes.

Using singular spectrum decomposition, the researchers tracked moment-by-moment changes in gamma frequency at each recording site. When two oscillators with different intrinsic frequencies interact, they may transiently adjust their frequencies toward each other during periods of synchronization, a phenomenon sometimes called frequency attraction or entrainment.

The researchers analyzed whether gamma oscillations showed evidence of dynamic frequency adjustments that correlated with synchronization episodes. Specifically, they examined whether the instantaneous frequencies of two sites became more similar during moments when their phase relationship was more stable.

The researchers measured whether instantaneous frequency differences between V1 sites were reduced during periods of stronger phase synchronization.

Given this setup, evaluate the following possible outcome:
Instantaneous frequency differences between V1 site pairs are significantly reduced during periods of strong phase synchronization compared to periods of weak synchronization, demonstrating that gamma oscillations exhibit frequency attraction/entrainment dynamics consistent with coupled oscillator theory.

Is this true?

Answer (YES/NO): NO